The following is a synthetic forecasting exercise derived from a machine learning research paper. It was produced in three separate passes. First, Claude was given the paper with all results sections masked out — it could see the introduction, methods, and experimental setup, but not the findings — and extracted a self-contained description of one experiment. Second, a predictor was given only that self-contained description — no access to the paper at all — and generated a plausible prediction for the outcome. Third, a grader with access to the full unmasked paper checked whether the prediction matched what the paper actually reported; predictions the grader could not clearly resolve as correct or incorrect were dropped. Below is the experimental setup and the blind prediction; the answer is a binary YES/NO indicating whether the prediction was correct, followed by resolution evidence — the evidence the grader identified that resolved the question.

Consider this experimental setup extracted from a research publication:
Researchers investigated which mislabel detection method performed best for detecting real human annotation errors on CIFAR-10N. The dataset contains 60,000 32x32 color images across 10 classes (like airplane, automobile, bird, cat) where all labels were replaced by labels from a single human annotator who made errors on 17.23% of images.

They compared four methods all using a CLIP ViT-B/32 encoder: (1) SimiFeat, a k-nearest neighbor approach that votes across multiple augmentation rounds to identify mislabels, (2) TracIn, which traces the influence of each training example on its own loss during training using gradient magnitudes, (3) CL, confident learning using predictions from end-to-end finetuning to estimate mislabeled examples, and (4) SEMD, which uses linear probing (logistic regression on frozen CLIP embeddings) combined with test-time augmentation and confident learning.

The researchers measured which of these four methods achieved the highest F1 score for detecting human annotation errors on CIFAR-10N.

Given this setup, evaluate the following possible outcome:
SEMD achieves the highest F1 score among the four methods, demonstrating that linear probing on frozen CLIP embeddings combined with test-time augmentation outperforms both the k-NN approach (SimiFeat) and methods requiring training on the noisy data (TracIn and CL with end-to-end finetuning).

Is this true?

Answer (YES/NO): NO